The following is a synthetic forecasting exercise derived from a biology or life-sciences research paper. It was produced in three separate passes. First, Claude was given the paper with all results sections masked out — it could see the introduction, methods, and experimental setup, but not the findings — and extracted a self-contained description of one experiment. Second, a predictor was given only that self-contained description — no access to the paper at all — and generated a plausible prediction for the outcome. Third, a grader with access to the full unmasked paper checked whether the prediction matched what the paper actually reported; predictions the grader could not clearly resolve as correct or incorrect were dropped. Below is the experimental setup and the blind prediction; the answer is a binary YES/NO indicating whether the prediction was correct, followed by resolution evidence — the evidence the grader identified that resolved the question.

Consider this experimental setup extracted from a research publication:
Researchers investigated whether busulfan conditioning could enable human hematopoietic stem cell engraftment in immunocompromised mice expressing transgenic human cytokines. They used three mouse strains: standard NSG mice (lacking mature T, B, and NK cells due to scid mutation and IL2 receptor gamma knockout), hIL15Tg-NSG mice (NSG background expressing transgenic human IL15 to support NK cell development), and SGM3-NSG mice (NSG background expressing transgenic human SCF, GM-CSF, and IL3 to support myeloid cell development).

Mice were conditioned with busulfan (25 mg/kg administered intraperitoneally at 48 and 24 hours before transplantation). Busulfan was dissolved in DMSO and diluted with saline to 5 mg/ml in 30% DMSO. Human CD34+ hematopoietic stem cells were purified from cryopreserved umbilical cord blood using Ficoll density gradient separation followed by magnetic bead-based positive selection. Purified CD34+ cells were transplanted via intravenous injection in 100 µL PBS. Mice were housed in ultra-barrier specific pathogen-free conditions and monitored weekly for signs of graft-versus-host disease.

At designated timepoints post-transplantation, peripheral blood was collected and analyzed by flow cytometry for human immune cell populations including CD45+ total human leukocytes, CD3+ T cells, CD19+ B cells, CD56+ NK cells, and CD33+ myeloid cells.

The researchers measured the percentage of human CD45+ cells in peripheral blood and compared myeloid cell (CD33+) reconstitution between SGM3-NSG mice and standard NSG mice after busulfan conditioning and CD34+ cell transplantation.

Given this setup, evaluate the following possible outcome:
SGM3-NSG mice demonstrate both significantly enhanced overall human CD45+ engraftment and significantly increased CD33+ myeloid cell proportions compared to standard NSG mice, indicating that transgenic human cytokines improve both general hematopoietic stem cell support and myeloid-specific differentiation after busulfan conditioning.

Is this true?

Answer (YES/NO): NO